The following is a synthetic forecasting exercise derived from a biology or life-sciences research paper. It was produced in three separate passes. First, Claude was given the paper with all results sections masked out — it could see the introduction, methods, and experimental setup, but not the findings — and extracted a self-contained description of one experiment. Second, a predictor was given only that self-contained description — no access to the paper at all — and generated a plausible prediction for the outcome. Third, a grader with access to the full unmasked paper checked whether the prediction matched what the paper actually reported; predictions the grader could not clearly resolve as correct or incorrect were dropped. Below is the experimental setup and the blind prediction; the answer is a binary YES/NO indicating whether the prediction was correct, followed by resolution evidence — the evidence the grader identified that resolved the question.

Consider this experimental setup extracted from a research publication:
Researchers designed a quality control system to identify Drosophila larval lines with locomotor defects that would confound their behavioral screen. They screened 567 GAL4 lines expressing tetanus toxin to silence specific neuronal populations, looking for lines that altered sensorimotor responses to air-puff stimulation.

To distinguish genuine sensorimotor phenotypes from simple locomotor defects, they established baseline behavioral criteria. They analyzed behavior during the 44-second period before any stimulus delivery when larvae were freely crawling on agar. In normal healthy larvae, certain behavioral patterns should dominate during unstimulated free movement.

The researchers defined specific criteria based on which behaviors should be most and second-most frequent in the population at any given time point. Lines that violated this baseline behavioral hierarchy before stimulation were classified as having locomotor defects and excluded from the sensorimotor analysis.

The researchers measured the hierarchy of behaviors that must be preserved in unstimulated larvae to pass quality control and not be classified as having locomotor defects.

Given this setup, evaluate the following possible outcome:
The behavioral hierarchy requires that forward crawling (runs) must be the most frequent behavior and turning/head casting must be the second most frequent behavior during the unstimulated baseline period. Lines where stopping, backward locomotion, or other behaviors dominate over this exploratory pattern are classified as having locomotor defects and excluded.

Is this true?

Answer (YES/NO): YES